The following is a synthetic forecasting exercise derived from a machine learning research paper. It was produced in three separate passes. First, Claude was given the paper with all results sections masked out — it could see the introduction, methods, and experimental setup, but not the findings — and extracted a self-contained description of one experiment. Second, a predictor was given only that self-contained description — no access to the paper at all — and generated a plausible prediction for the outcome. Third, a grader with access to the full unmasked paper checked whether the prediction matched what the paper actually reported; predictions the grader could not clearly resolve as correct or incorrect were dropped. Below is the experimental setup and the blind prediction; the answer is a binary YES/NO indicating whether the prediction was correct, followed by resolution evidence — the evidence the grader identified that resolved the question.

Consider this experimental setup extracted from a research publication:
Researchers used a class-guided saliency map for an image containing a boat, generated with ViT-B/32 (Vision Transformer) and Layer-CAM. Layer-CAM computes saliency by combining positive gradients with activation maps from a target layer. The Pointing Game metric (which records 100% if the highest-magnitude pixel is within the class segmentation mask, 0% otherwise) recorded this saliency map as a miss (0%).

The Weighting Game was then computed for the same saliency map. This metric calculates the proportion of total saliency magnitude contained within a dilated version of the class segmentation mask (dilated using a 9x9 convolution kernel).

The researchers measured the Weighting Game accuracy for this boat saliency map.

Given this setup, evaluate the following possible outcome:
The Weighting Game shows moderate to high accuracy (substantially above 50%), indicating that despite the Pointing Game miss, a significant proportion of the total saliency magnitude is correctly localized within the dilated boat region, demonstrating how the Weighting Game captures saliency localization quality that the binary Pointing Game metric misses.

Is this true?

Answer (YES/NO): NO